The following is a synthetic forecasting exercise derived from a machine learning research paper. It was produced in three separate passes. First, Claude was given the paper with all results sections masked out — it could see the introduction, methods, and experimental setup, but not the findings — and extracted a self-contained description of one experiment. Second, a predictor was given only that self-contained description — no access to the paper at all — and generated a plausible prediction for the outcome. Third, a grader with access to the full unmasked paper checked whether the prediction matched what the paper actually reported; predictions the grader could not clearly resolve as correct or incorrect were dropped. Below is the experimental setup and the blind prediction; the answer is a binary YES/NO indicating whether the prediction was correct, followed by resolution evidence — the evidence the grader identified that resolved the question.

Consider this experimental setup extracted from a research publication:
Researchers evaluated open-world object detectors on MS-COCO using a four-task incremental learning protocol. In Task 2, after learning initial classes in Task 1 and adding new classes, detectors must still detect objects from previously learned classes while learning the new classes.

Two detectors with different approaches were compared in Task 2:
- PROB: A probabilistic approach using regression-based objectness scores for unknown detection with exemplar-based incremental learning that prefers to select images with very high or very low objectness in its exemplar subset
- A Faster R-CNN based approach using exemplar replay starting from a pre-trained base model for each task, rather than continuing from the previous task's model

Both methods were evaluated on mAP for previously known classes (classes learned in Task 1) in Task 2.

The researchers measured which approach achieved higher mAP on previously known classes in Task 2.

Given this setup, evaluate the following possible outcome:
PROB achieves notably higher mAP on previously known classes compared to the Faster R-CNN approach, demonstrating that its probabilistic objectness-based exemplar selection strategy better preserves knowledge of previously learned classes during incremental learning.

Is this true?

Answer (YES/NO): YES